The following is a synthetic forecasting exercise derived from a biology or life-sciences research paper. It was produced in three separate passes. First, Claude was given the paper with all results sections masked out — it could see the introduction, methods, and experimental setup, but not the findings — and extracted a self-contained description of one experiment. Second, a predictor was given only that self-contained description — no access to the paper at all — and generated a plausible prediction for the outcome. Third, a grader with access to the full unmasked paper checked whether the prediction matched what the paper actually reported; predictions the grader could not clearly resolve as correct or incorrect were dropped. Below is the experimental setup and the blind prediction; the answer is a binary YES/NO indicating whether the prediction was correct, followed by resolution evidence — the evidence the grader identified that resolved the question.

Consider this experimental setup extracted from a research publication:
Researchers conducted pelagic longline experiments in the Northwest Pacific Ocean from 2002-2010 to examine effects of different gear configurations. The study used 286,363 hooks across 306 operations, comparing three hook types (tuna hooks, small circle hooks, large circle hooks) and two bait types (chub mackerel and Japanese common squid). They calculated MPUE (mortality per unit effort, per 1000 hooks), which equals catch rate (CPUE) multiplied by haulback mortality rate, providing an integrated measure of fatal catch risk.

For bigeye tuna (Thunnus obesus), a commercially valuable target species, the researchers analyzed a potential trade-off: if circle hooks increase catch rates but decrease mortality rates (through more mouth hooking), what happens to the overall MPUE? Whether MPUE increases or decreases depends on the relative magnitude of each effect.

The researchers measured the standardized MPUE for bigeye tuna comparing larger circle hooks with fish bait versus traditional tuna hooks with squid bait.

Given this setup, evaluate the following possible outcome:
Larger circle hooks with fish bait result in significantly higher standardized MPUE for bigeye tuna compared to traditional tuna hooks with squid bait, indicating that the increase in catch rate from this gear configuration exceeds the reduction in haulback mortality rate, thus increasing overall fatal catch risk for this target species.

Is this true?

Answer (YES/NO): NO